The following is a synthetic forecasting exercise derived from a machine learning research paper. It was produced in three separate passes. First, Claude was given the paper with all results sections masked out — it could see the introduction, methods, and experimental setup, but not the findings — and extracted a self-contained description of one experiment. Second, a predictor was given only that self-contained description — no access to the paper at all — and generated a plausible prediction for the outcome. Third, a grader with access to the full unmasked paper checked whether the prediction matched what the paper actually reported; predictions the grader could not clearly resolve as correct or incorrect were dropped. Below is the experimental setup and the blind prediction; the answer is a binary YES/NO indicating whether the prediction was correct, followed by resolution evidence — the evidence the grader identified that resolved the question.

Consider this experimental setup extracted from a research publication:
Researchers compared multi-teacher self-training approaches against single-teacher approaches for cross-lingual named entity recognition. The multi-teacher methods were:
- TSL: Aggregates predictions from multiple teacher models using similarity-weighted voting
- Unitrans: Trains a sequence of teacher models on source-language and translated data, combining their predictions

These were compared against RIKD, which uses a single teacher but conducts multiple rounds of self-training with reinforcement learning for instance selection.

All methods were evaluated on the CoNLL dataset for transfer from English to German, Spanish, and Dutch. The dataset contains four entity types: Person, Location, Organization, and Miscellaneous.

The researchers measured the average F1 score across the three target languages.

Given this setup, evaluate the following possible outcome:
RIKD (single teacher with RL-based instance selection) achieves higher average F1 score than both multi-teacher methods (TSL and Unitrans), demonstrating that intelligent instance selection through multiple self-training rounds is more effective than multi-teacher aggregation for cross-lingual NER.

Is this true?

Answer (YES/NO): YES